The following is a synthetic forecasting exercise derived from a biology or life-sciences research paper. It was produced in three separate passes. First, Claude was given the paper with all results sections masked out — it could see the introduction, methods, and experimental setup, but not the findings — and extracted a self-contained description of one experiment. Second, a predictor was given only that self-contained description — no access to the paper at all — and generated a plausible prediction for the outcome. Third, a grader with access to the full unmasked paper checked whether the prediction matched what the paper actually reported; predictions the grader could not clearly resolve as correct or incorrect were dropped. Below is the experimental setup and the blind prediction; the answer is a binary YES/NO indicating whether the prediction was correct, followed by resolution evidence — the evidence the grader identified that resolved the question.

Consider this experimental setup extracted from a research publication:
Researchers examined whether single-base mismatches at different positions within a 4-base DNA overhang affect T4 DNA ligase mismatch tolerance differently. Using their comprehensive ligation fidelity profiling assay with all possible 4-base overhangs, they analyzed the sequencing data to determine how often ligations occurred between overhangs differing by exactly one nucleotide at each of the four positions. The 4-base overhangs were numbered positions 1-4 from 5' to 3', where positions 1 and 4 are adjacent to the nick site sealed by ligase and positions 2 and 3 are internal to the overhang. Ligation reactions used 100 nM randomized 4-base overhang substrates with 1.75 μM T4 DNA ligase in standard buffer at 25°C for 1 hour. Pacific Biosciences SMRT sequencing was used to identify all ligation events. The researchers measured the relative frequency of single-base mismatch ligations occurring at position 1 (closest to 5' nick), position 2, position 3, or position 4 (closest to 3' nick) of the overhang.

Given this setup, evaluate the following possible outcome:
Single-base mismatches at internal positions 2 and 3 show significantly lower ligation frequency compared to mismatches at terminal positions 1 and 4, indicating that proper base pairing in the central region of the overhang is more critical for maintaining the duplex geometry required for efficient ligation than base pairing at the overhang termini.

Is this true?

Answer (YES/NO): NO